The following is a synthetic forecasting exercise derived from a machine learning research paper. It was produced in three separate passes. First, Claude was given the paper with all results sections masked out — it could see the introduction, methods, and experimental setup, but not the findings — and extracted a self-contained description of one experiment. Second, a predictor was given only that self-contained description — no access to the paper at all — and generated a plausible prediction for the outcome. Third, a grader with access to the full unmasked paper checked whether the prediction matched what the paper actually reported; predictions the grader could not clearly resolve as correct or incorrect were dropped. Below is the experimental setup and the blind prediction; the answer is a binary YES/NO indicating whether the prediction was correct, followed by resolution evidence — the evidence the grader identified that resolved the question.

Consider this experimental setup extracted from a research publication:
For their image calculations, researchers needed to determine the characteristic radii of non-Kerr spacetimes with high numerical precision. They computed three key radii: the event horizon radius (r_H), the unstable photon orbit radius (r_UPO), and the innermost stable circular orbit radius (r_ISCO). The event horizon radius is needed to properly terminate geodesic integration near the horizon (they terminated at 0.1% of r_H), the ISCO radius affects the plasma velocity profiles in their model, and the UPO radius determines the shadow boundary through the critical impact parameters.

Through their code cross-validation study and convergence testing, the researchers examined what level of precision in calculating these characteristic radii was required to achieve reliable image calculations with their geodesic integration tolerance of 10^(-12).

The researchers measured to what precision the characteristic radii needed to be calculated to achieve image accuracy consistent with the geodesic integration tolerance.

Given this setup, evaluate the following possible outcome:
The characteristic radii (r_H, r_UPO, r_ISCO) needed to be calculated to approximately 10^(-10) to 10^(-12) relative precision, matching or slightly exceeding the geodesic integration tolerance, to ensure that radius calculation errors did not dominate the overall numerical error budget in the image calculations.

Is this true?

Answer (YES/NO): NO